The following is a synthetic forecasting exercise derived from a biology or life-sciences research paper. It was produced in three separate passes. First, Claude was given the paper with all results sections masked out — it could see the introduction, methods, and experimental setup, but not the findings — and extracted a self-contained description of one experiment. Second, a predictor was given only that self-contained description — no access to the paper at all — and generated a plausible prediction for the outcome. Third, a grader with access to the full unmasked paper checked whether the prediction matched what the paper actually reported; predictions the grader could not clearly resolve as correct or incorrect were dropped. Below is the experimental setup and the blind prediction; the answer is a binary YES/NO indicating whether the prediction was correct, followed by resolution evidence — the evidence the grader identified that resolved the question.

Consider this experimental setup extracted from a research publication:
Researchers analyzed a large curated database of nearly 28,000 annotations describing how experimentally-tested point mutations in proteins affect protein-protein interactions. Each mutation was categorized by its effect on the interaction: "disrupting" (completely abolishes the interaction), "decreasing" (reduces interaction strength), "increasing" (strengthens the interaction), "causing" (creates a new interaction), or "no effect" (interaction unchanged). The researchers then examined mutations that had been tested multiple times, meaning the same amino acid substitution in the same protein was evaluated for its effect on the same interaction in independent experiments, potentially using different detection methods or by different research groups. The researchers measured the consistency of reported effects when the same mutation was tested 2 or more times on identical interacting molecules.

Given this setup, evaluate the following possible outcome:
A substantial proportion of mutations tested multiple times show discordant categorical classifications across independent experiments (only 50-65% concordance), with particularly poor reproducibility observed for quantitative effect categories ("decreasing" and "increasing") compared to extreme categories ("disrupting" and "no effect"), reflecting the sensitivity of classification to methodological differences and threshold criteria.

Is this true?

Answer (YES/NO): NO